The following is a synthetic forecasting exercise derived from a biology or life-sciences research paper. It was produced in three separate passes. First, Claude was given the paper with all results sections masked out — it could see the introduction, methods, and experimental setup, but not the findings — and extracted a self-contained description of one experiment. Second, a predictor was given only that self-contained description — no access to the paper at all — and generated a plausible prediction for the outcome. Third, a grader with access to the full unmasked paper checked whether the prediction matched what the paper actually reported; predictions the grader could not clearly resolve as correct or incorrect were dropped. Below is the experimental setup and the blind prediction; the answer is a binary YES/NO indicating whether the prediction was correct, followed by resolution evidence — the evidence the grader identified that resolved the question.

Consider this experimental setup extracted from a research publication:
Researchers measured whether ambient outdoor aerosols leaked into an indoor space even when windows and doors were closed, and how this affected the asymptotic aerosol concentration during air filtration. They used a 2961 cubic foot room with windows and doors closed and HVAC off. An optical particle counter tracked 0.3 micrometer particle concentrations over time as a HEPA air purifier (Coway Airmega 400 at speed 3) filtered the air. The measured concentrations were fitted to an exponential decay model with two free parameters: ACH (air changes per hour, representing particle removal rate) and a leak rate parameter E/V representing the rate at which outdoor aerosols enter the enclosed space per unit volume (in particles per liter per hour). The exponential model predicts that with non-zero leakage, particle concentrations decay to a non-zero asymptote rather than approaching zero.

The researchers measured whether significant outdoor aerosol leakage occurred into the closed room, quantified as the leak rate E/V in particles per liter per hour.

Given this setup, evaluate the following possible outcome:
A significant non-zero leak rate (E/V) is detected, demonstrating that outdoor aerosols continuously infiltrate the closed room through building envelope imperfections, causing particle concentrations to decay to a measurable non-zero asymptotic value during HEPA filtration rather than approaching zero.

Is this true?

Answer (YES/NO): YES